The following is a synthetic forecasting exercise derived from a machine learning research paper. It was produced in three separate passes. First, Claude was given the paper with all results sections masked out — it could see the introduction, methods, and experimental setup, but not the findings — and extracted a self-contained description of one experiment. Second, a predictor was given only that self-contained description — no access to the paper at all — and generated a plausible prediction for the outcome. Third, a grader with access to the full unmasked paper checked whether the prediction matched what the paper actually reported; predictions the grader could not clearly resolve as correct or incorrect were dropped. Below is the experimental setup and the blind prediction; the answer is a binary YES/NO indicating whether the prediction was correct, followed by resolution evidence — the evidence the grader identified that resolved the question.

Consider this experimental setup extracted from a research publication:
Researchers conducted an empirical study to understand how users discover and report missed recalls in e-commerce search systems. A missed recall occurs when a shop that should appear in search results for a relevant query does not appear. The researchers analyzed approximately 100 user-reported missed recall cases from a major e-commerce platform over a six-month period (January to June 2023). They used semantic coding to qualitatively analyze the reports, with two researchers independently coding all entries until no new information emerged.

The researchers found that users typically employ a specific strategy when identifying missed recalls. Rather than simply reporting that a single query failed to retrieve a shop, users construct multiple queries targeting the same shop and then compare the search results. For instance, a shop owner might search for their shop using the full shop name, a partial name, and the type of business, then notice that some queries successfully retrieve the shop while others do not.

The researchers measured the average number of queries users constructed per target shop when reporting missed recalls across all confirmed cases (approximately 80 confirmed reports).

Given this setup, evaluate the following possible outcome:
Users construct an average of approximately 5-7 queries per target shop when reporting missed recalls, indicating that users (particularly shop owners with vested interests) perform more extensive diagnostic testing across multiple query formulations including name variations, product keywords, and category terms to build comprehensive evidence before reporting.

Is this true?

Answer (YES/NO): NO